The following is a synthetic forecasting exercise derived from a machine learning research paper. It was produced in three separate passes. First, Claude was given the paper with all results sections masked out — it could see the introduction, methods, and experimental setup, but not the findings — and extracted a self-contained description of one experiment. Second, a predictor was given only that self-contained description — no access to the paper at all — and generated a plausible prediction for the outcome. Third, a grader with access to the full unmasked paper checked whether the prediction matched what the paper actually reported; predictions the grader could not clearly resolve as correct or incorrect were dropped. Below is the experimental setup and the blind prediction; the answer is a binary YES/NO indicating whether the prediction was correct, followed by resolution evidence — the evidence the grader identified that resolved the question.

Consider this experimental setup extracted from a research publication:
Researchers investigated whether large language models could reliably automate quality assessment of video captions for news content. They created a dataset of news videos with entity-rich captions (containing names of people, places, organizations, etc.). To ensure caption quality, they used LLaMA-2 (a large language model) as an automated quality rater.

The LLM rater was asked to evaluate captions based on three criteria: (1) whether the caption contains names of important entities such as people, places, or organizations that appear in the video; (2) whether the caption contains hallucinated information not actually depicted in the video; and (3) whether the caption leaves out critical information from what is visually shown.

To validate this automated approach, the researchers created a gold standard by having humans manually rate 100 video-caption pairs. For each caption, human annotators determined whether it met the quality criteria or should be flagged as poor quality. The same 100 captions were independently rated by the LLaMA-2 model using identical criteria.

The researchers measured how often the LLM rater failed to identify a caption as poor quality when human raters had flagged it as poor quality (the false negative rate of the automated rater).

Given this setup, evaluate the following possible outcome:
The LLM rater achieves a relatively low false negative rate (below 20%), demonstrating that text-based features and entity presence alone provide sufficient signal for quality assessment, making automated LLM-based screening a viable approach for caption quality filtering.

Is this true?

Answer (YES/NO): YES